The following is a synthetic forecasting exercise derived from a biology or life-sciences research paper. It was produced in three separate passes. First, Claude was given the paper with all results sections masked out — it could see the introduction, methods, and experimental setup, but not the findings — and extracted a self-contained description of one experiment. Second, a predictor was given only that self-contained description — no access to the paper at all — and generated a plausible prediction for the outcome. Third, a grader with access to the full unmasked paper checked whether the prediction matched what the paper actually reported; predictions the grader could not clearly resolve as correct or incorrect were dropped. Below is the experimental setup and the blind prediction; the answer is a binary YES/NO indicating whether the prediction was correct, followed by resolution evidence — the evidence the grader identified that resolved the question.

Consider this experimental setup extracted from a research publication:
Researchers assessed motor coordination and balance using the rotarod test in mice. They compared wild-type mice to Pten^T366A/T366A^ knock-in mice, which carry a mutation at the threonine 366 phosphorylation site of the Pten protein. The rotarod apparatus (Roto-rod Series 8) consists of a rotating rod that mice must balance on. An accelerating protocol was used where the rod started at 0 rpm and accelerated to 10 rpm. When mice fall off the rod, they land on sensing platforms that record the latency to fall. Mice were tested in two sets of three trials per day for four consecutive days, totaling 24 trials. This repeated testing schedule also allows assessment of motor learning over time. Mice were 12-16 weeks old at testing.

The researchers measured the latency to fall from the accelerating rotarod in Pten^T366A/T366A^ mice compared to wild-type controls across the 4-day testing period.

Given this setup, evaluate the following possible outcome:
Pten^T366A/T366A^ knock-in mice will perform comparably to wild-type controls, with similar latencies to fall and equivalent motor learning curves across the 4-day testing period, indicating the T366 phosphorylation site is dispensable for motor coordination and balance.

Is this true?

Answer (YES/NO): YES